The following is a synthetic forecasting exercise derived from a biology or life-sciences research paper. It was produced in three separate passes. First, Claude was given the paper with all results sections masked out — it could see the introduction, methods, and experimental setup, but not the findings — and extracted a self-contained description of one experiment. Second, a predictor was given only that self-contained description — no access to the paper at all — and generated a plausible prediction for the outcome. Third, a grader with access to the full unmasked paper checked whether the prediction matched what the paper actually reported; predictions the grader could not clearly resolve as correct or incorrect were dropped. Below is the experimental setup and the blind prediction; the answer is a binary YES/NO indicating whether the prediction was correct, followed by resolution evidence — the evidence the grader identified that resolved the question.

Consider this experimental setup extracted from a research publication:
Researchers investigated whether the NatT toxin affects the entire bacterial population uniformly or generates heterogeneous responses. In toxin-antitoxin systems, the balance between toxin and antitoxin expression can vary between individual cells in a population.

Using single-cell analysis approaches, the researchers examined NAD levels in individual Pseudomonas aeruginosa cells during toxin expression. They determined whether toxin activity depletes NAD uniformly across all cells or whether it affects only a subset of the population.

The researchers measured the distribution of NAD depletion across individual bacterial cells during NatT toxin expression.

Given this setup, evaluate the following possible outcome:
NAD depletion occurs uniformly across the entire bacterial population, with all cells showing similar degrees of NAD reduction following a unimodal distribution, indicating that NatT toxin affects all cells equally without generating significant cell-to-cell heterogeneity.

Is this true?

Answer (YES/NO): NO